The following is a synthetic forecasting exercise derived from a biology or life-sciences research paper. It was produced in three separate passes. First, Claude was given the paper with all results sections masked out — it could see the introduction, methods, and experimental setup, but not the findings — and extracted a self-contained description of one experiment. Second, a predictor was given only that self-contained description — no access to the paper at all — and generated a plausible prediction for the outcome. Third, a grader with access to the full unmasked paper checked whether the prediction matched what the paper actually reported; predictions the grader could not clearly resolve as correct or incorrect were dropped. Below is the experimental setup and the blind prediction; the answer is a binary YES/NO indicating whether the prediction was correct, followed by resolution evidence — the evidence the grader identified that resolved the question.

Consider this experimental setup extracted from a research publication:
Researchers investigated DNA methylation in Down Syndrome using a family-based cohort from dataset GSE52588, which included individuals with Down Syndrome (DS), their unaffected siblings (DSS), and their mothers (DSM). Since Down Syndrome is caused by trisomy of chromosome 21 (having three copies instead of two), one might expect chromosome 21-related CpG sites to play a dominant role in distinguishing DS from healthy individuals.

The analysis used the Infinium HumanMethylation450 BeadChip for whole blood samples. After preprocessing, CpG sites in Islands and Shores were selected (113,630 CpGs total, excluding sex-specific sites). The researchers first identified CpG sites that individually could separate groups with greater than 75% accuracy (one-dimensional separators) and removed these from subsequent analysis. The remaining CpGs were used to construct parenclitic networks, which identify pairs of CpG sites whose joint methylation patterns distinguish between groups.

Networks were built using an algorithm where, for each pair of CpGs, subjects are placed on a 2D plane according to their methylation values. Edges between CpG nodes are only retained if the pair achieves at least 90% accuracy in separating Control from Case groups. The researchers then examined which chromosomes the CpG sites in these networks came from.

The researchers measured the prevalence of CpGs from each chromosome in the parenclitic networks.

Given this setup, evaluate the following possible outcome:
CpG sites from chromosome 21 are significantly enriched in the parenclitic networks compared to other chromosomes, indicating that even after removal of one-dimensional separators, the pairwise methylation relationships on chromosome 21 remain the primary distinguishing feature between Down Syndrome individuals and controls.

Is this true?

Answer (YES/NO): NO